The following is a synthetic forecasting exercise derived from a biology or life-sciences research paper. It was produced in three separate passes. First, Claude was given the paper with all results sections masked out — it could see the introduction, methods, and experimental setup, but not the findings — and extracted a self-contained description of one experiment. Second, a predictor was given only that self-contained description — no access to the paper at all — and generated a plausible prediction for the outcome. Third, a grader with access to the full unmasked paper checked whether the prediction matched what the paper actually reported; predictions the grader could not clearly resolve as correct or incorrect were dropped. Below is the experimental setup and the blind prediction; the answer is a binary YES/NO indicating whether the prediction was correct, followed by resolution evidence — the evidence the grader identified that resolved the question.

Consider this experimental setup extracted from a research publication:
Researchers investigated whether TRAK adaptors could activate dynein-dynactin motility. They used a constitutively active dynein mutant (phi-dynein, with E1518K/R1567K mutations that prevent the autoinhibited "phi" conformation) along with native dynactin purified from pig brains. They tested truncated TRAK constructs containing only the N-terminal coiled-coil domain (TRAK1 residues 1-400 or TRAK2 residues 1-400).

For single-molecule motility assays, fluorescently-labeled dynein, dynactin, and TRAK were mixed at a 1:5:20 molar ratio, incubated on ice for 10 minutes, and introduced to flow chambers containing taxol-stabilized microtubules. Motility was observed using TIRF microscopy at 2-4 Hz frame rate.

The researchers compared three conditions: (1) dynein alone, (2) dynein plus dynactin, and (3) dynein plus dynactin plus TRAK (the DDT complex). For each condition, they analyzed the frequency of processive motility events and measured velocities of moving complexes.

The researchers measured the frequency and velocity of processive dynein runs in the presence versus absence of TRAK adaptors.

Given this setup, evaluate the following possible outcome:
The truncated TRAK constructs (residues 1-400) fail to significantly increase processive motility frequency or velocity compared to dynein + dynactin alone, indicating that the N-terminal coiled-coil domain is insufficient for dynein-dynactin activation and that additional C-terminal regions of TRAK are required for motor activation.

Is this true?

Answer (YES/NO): NO